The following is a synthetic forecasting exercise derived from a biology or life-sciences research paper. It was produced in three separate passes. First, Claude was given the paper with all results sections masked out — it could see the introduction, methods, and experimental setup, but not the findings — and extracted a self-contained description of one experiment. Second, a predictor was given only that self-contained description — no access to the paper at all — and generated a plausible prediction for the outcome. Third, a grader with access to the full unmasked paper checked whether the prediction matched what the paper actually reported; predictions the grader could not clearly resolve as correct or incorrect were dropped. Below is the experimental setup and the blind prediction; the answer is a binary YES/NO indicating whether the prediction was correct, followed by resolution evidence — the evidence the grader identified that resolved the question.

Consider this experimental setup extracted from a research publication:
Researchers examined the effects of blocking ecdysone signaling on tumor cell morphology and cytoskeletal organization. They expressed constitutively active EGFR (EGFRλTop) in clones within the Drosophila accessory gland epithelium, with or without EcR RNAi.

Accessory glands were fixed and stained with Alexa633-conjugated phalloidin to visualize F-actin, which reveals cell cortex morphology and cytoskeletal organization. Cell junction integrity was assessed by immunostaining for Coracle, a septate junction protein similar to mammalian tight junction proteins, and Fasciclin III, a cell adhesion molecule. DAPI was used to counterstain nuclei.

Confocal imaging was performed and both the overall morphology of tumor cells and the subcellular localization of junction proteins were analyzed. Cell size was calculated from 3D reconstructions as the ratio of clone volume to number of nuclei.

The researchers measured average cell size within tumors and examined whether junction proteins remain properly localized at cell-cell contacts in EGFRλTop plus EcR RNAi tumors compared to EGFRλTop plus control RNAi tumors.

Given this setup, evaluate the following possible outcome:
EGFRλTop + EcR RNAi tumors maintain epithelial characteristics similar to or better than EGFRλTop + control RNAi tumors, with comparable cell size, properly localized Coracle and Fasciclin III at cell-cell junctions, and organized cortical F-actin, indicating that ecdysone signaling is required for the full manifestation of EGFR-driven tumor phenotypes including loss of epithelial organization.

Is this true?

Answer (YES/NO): NO